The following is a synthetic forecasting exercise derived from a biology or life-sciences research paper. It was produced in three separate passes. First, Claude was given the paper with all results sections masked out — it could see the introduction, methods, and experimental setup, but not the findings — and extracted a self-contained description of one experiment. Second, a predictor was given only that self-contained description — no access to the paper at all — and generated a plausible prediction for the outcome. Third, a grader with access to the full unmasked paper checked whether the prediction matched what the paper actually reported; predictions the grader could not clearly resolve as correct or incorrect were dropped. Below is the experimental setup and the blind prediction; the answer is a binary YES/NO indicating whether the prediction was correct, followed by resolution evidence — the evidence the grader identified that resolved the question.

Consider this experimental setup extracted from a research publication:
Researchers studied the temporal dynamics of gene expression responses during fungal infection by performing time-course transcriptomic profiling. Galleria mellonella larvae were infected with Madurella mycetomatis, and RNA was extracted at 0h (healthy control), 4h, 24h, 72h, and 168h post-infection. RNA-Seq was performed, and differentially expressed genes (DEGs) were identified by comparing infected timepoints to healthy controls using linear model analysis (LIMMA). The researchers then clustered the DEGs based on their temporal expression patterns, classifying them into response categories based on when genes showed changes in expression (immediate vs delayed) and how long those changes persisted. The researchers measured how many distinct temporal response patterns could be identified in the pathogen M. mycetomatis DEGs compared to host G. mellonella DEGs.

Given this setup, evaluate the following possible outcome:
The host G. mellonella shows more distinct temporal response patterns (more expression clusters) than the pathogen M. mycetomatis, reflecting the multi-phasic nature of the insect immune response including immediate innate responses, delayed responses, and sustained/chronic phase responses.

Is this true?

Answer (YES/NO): YES